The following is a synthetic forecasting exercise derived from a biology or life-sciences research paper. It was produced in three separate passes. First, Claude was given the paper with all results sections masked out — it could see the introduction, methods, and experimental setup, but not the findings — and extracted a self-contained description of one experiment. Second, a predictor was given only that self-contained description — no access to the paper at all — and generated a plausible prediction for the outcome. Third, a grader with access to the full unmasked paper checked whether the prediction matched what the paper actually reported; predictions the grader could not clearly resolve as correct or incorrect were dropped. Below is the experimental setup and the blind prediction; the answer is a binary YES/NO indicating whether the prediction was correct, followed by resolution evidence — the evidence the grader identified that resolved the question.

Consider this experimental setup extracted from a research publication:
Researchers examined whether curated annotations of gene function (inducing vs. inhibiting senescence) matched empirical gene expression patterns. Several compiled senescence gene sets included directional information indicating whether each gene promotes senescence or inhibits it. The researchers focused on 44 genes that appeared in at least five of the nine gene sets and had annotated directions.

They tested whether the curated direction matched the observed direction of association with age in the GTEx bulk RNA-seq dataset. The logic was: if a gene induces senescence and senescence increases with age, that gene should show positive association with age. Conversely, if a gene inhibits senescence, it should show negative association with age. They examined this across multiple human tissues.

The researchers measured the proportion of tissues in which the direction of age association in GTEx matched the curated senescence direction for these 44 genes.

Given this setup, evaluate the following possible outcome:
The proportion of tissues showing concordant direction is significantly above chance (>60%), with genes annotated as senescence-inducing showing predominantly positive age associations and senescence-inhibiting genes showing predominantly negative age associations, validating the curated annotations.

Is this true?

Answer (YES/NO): YES